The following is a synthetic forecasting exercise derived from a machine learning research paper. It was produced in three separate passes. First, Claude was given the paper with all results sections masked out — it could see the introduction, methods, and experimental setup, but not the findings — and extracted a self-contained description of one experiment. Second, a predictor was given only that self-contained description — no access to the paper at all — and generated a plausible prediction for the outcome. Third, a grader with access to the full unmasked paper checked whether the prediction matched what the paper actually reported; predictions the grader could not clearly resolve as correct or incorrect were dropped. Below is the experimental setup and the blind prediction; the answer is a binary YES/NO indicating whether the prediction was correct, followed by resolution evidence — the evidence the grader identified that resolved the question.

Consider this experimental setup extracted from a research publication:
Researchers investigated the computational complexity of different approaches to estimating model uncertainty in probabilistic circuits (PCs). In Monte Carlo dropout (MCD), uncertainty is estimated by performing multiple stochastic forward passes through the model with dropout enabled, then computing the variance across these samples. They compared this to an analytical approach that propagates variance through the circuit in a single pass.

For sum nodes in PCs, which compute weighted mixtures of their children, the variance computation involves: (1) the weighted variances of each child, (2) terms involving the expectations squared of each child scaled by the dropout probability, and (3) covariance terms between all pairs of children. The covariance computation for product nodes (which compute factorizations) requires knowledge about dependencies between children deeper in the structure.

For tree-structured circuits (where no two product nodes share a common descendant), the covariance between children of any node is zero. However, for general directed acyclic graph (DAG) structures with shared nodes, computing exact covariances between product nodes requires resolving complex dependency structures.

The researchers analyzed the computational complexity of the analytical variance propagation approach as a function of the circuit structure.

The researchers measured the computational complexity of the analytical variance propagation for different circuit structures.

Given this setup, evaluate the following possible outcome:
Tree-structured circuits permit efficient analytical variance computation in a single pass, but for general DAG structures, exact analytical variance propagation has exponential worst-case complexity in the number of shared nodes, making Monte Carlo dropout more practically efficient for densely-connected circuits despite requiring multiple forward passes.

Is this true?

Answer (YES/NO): NO